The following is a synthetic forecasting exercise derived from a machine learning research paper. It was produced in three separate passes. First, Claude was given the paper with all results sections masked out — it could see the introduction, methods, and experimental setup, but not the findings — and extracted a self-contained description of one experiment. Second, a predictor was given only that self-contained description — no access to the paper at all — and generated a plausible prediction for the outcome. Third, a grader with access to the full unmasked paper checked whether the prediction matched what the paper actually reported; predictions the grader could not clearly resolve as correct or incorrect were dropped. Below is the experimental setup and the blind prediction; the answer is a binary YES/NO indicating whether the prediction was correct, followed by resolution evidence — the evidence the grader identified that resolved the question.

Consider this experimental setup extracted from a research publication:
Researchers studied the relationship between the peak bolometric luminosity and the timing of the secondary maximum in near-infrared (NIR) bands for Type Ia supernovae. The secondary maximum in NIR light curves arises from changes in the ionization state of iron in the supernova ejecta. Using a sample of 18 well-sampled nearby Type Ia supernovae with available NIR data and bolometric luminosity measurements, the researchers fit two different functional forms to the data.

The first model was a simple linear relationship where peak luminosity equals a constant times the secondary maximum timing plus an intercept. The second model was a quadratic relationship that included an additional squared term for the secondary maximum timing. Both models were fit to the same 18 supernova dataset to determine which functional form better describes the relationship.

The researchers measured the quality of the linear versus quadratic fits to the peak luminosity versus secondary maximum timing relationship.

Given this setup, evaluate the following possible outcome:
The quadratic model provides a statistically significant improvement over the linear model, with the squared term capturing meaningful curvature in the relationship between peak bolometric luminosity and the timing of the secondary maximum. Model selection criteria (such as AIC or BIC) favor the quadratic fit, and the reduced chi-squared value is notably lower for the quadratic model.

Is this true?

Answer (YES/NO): NO